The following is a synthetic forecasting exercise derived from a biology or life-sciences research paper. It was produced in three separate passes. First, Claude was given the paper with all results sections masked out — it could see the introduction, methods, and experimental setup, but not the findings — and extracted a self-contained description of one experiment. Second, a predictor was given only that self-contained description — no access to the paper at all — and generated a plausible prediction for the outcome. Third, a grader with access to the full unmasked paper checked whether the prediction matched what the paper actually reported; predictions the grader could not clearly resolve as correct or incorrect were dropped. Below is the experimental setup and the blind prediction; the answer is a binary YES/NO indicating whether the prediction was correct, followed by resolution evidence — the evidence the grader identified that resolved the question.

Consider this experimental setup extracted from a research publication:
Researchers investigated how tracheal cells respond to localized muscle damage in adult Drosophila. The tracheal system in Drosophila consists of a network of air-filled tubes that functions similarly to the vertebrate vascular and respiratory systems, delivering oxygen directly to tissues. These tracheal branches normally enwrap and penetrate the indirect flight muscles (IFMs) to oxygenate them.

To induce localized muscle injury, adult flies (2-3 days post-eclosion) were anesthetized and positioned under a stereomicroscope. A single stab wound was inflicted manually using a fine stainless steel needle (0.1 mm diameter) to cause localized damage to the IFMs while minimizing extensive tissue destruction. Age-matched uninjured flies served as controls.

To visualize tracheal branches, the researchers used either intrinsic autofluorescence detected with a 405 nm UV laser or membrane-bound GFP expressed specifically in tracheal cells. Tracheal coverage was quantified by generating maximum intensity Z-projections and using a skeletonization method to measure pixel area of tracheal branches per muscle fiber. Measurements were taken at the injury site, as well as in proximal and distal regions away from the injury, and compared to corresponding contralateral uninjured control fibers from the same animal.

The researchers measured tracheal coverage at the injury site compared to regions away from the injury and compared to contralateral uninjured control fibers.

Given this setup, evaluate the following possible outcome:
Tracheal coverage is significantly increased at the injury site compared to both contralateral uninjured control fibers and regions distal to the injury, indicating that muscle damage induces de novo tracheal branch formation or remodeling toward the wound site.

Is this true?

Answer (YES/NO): YES